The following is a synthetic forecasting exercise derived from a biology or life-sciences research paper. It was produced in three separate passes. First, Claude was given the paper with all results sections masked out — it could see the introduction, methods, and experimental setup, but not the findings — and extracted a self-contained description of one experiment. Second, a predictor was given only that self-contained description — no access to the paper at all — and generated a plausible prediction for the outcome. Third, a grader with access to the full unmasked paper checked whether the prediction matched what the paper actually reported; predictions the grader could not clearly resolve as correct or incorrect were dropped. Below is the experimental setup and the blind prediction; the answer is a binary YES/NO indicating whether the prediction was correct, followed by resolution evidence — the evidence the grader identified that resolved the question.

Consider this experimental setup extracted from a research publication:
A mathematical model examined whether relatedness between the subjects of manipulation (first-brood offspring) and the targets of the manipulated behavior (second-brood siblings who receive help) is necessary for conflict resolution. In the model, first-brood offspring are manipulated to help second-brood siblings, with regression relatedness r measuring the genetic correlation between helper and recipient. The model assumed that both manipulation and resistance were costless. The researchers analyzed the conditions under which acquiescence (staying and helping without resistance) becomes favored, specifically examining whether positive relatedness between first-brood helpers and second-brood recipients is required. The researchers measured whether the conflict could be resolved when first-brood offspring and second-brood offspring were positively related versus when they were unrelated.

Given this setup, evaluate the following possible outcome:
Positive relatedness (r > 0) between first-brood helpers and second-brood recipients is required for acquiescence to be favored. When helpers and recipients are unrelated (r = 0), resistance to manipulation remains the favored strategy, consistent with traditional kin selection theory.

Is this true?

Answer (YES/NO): YES